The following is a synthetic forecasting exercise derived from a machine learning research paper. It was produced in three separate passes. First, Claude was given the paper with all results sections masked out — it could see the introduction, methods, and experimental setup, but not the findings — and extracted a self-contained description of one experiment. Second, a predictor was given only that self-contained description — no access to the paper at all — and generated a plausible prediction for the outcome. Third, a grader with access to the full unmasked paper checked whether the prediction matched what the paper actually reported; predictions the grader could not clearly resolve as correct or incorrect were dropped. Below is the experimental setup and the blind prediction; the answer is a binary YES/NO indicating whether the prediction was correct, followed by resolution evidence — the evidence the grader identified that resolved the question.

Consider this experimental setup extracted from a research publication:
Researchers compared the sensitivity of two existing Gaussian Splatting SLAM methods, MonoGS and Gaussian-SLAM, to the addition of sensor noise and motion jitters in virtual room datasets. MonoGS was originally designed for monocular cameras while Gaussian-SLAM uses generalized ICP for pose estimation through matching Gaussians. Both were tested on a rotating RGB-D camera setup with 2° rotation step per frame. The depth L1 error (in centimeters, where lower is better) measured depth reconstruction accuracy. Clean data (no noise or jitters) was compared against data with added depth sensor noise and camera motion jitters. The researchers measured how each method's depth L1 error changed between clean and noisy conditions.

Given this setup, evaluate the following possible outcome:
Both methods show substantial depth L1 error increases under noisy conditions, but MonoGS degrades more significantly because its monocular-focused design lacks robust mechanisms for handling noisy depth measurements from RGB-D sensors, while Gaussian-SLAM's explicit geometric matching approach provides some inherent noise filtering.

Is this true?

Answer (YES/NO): NO